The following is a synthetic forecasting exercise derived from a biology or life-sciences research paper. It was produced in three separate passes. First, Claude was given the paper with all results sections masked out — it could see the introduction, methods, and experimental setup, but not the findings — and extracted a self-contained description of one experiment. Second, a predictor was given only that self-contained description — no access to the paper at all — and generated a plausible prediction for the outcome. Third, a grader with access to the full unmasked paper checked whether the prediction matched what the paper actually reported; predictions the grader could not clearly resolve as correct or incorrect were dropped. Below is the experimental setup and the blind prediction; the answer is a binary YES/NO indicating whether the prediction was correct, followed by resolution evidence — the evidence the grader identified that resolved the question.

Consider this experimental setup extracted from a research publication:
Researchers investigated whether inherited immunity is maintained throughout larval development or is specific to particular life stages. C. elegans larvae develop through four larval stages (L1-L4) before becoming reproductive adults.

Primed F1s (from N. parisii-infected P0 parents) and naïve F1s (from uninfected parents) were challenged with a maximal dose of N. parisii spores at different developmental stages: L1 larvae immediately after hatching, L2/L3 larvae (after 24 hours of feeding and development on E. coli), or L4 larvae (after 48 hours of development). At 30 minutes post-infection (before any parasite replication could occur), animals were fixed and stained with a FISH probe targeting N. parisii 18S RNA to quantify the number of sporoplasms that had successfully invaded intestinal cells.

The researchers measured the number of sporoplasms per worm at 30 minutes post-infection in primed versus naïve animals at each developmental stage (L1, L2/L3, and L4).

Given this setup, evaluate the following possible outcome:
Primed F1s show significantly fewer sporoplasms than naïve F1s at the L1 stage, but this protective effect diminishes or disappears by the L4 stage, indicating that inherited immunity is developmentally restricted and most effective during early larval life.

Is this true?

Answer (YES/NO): YES